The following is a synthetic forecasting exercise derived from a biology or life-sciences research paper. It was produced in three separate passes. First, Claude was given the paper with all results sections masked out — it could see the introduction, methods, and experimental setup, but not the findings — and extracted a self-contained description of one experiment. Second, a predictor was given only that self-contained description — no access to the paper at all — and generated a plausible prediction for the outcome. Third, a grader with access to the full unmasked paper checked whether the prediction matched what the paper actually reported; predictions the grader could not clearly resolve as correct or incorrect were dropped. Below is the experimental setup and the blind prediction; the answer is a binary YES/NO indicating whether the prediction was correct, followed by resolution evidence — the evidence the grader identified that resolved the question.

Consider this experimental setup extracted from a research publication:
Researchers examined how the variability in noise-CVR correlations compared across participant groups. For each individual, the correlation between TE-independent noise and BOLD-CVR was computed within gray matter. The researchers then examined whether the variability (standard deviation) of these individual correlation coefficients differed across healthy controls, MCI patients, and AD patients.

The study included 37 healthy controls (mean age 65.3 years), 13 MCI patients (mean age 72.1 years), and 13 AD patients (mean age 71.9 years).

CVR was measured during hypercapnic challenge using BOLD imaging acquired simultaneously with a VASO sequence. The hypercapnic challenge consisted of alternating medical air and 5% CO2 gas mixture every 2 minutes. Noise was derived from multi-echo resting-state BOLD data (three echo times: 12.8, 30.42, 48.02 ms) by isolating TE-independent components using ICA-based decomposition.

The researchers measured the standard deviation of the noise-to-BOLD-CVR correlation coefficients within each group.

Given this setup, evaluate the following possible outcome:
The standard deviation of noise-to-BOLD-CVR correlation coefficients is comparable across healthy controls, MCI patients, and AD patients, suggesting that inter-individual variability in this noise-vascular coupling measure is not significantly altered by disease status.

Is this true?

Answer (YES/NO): YES